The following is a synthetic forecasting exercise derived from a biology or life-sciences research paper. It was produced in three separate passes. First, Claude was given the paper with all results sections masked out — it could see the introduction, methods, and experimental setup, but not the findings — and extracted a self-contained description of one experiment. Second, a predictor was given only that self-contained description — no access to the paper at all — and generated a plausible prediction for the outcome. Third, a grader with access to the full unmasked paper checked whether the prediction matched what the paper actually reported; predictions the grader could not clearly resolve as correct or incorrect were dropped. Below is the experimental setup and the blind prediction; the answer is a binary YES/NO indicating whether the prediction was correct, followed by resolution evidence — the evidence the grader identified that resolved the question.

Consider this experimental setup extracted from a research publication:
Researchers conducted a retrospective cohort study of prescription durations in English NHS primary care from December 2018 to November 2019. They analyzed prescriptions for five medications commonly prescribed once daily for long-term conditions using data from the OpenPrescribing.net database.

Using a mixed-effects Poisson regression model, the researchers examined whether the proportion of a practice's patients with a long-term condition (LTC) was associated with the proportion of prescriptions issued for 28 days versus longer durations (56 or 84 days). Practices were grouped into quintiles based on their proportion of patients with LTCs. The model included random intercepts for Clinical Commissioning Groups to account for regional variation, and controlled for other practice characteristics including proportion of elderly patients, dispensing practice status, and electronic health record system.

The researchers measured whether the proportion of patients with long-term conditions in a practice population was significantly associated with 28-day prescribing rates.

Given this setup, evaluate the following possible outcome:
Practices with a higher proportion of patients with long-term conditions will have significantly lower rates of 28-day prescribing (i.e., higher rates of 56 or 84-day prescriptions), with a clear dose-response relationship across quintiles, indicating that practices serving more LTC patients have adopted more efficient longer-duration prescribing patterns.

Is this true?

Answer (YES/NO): NO